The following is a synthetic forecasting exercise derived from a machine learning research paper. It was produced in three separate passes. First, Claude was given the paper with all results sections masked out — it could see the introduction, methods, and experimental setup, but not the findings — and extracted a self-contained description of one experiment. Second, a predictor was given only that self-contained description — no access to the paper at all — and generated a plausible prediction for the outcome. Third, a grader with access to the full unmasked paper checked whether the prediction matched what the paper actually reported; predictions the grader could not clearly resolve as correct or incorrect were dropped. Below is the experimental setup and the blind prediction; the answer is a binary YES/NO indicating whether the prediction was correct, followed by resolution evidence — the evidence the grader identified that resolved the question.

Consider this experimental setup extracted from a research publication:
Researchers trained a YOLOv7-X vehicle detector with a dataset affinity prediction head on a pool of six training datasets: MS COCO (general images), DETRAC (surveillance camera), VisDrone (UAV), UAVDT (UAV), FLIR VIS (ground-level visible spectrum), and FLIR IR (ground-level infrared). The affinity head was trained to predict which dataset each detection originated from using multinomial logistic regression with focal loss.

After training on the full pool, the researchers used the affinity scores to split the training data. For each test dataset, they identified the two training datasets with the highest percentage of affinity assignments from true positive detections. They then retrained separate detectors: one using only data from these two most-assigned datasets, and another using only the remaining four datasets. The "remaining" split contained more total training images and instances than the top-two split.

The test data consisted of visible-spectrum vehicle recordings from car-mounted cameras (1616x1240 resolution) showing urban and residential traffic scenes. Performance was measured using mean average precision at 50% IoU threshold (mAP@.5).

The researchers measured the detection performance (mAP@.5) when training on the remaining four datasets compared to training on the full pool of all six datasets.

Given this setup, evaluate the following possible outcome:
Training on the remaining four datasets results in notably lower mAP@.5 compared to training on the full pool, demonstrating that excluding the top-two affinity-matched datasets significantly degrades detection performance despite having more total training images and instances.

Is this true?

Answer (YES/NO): YES